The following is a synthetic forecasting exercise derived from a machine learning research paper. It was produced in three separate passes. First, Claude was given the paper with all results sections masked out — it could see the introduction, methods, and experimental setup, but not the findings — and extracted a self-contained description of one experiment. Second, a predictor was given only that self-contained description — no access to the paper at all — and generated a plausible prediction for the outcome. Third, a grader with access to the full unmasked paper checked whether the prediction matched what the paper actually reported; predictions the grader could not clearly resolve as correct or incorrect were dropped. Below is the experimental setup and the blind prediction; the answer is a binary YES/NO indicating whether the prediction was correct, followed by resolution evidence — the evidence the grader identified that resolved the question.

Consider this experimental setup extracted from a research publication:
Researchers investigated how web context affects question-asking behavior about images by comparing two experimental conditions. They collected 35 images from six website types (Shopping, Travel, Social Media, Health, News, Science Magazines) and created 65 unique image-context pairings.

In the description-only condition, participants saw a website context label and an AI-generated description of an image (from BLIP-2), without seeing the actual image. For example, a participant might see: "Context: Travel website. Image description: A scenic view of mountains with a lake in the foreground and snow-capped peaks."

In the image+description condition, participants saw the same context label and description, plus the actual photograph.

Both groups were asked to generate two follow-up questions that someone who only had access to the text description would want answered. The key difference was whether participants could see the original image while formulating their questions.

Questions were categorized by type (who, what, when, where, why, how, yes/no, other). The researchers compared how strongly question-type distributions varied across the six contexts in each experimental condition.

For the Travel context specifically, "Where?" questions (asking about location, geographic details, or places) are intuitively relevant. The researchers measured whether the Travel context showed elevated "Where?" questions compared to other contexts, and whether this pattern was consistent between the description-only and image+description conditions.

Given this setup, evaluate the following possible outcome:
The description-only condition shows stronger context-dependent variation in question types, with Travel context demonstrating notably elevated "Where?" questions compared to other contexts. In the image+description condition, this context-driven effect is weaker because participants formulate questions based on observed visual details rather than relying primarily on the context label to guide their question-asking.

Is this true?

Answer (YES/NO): YES